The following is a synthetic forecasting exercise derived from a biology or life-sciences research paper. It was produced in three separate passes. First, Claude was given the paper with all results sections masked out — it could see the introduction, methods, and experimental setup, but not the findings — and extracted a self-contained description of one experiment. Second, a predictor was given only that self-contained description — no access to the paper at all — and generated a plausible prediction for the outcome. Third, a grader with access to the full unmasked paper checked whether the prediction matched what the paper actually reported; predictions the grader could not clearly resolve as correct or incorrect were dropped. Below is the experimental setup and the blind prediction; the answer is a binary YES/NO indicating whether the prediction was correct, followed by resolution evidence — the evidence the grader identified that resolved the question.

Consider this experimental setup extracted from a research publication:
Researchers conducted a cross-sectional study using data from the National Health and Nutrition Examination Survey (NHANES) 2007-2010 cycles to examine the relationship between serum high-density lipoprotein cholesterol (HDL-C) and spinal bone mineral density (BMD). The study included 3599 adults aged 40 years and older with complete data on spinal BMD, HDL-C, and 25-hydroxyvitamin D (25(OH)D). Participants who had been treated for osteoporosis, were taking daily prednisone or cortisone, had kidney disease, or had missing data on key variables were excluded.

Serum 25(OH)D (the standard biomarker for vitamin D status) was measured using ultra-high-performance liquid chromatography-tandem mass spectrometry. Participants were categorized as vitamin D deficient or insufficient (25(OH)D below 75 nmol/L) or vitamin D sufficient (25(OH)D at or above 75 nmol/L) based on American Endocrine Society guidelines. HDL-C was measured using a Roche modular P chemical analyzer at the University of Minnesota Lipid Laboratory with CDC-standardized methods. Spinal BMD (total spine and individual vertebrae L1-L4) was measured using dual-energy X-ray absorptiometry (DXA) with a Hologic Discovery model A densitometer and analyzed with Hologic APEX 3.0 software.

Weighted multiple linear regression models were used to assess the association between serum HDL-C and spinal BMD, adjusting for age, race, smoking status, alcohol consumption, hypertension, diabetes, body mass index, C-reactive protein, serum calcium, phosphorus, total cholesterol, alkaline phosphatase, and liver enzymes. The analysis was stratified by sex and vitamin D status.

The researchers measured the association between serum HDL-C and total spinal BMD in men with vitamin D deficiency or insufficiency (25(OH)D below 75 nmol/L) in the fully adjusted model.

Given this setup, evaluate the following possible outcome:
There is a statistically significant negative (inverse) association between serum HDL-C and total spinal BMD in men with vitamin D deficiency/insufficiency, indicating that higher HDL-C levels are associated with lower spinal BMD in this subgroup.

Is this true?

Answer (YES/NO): NO